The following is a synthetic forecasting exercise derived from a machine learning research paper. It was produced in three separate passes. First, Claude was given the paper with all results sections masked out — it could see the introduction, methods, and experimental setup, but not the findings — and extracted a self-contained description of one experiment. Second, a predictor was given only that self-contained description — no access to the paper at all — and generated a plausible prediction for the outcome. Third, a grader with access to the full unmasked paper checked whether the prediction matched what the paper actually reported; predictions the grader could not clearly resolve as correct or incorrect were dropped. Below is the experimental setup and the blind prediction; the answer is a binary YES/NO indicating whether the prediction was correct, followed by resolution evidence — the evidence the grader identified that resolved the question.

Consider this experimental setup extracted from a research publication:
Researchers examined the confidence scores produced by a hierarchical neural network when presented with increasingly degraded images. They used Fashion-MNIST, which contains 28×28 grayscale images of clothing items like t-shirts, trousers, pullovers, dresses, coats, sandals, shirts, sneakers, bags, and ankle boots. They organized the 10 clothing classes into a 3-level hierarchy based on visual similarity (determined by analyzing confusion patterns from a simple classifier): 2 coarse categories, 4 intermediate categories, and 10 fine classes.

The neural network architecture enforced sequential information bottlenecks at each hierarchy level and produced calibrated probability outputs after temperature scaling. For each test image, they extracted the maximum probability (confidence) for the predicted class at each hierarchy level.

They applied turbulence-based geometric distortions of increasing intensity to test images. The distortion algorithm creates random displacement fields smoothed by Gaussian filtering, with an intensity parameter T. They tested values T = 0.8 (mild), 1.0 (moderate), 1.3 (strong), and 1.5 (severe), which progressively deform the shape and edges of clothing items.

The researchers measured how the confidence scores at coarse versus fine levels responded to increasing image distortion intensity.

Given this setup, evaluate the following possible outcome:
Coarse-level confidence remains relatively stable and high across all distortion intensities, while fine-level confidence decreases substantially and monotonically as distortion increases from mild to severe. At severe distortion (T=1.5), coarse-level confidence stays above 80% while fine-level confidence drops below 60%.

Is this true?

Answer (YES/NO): NO